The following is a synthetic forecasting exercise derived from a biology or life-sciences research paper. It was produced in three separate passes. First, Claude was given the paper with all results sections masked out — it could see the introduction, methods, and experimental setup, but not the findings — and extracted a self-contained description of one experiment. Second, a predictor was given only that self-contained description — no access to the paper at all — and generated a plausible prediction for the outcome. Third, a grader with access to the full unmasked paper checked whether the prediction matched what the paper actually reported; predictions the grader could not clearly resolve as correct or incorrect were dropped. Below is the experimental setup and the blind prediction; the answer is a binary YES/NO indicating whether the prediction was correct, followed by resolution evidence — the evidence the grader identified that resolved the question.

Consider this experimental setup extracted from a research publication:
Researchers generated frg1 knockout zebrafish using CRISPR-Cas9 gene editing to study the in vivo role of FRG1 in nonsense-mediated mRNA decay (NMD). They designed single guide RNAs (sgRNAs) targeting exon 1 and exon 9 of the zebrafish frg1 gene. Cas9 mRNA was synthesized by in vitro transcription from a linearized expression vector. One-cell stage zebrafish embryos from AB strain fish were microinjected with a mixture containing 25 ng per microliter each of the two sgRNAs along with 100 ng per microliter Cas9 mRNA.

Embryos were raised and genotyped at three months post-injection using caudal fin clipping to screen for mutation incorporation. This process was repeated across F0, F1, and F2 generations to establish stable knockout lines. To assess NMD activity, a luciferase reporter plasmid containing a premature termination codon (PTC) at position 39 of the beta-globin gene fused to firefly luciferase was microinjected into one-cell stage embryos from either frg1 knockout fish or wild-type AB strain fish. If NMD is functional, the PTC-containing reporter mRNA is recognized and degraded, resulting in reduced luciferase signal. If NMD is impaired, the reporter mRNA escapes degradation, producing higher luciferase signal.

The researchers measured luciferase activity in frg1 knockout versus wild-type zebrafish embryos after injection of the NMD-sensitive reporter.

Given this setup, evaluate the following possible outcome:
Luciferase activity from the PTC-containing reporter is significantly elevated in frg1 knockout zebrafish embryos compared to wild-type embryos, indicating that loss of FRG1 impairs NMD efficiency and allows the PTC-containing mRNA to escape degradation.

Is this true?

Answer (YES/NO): NO